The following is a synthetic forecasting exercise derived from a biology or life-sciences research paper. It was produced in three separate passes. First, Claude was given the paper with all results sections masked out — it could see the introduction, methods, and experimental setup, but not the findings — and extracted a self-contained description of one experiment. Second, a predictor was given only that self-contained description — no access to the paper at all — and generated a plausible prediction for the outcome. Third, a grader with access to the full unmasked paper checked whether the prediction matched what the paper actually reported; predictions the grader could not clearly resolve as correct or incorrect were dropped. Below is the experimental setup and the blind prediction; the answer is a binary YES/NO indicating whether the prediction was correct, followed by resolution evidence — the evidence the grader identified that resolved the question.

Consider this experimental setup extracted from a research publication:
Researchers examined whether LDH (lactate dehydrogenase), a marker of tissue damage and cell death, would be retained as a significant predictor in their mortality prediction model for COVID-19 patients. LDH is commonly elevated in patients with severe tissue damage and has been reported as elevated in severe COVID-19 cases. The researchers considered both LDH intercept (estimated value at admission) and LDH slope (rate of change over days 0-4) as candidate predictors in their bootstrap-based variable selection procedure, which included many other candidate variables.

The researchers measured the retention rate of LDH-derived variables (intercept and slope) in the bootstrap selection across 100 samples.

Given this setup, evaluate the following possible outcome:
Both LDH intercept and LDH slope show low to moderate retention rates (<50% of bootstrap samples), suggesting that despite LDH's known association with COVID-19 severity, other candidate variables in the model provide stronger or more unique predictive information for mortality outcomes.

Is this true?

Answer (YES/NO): YES